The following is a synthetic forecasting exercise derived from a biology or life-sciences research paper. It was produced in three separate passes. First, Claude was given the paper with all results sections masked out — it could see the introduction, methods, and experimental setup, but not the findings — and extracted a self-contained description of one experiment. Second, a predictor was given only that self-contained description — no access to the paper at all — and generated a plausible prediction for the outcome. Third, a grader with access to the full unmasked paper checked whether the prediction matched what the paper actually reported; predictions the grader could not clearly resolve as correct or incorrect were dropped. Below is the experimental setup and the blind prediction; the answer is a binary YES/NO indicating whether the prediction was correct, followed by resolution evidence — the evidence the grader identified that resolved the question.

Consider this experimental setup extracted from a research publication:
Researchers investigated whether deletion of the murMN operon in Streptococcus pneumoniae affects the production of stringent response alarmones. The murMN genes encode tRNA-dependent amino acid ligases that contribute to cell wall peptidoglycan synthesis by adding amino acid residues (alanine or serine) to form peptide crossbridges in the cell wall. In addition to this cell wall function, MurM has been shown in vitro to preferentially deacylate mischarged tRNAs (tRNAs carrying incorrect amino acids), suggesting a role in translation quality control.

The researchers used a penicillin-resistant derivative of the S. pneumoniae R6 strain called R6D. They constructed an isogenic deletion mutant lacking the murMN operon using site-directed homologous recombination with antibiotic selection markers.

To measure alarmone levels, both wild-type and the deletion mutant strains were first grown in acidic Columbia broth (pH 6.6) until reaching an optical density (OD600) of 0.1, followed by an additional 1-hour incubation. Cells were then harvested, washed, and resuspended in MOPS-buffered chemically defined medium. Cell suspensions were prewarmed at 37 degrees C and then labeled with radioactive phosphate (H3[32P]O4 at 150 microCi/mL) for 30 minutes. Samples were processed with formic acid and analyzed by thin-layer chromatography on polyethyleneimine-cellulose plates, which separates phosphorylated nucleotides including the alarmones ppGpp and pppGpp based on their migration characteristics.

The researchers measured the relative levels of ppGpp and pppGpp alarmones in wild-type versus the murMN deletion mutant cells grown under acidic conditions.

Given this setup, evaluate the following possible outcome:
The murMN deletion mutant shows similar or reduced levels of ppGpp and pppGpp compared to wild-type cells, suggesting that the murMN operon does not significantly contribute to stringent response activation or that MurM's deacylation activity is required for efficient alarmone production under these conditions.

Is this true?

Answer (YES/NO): NO